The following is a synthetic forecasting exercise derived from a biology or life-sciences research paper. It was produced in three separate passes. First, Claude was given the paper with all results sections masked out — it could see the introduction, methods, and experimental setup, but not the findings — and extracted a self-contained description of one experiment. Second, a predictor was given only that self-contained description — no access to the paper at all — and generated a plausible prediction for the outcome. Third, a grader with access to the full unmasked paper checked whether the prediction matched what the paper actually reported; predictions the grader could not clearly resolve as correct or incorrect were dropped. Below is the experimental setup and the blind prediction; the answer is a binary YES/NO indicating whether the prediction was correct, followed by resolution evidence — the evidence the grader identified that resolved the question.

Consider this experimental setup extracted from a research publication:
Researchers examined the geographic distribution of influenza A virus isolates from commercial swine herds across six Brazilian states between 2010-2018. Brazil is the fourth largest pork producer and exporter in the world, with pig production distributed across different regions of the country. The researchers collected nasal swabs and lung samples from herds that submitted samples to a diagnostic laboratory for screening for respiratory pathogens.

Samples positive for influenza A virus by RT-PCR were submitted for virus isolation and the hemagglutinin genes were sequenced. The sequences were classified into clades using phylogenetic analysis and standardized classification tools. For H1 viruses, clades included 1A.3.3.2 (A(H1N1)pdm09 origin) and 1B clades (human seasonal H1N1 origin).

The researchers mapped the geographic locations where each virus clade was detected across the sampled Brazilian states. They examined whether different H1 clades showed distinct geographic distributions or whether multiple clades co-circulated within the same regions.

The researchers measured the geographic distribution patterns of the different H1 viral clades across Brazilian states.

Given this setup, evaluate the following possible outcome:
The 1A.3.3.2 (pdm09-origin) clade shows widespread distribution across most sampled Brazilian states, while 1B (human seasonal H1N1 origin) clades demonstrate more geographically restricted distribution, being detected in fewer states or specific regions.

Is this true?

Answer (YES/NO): NO